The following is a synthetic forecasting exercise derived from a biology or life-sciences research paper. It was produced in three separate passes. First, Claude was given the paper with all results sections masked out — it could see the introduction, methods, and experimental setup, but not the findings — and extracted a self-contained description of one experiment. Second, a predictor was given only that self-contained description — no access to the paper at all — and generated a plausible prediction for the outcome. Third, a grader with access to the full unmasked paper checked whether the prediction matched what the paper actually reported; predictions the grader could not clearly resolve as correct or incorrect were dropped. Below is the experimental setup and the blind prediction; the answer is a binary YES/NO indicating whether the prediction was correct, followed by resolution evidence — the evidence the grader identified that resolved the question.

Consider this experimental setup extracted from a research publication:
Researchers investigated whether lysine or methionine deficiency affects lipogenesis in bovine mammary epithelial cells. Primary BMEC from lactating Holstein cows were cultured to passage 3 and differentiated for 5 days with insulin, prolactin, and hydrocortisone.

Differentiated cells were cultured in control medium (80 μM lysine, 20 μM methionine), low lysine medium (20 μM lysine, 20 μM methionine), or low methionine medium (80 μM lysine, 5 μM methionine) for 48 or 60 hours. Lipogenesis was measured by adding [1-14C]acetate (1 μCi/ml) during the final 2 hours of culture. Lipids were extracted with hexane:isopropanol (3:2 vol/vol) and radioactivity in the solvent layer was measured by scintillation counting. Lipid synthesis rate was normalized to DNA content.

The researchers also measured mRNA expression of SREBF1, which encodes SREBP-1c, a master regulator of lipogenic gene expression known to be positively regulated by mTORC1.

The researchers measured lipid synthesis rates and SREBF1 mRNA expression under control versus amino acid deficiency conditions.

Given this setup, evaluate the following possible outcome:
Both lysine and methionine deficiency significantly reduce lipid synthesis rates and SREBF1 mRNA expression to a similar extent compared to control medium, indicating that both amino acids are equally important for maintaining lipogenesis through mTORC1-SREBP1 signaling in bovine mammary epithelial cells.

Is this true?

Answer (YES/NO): NO